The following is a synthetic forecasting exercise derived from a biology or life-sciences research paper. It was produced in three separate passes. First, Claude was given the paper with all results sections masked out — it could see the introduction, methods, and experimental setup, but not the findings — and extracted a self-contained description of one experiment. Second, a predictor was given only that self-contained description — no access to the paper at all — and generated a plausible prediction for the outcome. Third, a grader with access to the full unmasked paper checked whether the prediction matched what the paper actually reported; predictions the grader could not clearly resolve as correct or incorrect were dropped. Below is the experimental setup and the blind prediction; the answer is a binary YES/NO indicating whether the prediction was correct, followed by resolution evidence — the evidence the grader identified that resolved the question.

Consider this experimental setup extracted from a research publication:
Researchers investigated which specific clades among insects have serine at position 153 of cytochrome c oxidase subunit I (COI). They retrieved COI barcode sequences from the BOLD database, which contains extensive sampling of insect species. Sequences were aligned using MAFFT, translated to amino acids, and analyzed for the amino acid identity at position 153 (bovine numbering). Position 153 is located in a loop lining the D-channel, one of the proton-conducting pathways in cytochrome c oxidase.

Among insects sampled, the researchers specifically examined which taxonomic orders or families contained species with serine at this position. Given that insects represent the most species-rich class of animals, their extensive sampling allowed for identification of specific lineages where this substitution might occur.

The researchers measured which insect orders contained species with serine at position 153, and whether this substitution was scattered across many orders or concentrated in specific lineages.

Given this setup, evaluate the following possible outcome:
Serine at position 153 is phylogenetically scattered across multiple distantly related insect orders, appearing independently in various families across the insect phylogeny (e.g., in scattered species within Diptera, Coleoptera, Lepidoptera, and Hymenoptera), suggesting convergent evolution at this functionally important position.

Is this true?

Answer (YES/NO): NO